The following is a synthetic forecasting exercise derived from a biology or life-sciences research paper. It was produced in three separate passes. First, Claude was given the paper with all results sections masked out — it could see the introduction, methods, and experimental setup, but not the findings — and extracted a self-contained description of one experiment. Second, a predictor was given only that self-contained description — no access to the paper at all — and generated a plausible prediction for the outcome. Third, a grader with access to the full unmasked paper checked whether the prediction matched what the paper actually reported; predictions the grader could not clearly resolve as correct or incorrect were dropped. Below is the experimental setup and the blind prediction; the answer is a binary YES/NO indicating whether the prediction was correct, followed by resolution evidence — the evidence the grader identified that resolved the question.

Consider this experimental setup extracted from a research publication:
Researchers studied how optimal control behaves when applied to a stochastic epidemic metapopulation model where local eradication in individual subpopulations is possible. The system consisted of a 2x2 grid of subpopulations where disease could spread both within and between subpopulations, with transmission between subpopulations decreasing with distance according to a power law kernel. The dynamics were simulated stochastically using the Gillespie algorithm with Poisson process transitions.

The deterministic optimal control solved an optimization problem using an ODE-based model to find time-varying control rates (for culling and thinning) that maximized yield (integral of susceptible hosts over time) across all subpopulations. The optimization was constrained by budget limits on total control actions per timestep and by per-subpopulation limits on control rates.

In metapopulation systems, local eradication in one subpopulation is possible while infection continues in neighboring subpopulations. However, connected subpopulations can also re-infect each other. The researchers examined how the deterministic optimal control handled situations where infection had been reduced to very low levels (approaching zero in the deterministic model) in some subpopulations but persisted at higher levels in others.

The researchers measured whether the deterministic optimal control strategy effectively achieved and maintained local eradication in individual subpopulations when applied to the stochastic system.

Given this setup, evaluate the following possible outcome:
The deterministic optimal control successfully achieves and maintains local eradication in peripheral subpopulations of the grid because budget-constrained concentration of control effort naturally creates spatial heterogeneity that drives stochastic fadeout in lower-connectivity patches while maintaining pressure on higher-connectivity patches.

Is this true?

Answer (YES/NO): NO